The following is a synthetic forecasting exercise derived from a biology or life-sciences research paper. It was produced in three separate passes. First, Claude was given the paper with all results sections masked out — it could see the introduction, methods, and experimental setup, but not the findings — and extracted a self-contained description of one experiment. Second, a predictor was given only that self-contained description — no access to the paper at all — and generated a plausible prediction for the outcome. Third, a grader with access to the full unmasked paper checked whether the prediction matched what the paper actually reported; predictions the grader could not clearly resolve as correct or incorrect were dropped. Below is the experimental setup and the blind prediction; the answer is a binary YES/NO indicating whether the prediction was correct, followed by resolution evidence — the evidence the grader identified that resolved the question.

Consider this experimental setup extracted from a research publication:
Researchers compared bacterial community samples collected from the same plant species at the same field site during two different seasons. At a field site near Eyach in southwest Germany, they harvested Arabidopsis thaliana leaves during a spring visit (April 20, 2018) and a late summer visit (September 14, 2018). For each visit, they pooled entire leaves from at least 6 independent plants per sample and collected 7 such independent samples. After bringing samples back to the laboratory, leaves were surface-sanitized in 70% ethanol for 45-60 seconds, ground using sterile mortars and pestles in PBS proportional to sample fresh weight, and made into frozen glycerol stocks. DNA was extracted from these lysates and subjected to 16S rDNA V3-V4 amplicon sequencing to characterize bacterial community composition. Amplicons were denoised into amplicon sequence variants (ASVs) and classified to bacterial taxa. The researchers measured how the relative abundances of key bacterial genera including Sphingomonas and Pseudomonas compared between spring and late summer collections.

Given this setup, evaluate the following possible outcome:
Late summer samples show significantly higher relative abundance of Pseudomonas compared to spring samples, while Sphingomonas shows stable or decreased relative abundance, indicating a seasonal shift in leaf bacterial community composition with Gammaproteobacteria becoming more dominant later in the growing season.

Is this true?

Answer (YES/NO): NO